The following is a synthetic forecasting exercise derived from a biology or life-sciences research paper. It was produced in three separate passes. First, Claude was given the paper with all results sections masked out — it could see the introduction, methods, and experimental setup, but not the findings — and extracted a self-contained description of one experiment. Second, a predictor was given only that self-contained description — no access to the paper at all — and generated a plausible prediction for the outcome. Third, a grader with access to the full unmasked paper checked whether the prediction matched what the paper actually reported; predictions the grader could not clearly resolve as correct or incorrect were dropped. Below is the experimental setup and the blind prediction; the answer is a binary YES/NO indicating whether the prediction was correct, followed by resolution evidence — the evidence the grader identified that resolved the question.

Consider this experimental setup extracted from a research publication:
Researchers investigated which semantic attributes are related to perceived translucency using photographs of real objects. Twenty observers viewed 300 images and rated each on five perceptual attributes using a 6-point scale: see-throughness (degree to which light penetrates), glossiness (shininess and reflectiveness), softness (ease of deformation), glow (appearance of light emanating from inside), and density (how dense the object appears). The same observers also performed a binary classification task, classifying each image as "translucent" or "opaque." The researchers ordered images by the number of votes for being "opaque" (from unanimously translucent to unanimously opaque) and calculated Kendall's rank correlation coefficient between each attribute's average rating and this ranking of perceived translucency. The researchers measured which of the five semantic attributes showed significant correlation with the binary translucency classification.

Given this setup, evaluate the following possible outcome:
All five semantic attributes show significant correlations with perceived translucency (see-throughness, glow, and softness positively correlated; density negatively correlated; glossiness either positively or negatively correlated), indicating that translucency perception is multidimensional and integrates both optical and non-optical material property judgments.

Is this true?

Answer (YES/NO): NO